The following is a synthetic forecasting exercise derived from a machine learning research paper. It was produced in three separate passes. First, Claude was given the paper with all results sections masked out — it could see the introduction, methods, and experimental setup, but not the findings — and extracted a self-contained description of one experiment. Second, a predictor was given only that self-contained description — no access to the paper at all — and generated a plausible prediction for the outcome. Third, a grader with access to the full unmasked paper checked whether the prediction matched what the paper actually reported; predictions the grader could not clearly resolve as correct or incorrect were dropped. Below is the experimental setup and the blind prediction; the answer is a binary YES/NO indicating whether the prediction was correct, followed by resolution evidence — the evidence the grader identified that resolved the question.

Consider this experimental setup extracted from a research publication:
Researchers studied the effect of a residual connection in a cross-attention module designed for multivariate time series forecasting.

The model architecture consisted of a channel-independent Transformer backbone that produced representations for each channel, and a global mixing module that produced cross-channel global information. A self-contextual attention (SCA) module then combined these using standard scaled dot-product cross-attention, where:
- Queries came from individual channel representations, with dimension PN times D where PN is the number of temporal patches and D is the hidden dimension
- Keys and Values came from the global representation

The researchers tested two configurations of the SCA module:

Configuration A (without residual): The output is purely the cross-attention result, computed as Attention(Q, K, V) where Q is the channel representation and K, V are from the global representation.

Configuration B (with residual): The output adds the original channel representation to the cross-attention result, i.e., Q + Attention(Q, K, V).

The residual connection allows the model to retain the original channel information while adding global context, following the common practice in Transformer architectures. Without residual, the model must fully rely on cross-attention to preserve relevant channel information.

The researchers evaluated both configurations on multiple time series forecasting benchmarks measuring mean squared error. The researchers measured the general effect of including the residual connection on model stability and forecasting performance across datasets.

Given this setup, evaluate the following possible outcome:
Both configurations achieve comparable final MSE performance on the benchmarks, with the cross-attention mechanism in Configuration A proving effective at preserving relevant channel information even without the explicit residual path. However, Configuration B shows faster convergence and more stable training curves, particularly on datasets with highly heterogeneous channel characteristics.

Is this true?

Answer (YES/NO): NO